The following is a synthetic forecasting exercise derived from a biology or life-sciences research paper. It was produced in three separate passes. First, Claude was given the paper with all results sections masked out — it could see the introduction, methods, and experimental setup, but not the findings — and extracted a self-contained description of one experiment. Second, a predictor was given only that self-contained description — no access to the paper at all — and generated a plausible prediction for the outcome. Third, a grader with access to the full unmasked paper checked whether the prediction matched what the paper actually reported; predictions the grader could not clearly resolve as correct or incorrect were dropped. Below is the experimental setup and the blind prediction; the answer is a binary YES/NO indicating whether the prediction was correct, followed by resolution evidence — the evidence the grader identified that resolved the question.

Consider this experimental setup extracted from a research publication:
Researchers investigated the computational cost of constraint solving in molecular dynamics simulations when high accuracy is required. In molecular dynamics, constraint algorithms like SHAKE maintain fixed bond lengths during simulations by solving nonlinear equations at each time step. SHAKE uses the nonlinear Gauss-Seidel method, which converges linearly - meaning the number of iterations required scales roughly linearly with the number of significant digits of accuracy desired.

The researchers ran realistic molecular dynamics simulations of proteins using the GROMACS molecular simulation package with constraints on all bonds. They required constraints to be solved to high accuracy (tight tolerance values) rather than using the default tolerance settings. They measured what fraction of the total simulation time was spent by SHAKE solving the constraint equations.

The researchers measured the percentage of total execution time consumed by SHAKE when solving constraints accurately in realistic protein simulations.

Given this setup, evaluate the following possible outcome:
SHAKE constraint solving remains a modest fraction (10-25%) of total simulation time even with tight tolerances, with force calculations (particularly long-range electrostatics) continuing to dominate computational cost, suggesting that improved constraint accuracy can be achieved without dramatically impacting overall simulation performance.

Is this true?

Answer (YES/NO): NO